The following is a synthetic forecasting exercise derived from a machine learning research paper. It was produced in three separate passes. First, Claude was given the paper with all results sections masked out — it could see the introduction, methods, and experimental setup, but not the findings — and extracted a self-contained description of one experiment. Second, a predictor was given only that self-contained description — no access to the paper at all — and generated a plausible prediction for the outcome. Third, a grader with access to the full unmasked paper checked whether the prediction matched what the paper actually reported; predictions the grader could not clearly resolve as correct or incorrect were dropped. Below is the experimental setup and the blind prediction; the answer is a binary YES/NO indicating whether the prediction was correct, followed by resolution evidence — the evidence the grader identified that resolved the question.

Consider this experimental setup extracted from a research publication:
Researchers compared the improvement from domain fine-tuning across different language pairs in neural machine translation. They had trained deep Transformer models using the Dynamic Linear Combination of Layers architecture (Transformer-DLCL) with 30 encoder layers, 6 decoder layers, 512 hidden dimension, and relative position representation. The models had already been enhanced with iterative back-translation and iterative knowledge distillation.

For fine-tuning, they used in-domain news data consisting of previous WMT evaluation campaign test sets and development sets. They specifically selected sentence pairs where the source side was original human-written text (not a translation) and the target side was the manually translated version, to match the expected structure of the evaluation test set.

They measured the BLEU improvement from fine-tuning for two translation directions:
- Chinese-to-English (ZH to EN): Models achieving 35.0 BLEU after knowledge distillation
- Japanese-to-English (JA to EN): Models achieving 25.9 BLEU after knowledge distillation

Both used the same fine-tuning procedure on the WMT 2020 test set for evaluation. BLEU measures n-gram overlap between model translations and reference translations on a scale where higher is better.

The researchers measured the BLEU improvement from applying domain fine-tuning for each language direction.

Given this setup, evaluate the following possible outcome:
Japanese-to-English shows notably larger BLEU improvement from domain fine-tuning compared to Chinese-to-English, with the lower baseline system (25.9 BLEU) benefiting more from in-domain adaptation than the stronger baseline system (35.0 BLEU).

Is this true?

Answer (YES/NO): NO